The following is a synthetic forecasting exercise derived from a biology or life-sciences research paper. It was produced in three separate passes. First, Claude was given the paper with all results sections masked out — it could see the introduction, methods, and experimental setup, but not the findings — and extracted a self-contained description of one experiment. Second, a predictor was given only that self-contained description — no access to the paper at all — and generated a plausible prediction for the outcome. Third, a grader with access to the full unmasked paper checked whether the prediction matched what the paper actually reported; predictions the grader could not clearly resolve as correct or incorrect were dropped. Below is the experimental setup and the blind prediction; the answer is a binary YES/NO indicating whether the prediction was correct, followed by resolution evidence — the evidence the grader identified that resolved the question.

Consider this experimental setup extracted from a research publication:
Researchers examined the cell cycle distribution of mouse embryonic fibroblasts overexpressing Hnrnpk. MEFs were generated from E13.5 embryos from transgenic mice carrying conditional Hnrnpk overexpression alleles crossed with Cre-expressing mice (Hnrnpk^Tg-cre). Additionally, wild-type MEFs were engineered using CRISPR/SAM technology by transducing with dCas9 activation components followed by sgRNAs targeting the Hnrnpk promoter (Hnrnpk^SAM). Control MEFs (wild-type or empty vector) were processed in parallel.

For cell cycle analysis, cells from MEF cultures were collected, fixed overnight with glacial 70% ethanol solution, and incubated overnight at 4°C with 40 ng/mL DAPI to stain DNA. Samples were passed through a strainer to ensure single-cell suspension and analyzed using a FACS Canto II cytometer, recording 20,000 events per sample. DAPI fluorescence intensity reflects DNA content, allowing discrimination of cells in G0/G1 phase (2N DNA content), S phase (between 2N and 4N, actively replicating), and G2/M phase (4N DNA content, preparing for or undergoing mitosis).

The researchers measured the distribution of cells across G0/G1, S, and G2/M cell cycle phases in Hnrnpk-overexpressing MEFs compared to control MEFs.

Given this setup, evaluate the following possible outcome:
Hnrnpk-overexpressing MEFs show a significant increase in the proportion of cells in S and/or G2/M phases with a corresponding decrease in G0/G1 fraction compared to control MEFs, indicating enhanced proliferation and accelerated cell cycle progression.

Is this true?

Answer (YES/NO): NO